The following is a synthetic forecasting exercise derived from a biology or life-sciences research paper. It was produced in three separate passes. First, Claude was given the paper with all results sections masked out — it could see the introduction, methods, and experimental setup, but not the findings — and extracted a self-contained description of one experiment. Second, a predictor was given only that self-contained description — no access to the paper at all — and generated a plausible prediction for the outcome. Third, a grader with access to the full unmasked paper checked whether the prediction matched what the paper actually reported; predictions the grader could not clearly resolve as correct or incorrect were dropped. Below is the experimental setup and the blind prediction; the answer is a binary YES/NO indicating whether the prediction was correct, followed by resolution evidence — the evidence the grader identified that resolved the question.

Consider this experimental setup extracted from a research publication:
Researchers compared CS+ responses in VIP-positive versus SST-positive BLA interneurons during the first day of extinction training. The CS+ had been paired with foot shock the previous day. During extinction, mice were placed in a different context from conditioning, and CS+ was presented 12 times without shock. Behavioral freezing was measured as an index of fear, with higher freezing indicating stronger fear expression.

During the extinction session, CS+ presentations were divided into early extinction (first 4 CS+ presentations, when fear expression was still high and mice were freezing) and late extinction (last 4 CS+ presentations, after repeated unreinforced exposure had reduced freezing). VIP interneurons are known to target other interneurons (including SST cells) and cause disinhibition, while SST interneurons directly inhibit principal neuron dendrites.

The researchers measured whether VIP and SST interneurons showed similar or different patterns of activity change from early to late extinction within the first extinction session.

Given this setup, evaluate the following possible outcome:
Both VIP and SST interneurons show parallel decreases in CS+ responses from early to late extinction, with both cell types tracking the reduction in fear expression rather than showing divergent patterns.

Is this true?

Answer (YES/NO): NO